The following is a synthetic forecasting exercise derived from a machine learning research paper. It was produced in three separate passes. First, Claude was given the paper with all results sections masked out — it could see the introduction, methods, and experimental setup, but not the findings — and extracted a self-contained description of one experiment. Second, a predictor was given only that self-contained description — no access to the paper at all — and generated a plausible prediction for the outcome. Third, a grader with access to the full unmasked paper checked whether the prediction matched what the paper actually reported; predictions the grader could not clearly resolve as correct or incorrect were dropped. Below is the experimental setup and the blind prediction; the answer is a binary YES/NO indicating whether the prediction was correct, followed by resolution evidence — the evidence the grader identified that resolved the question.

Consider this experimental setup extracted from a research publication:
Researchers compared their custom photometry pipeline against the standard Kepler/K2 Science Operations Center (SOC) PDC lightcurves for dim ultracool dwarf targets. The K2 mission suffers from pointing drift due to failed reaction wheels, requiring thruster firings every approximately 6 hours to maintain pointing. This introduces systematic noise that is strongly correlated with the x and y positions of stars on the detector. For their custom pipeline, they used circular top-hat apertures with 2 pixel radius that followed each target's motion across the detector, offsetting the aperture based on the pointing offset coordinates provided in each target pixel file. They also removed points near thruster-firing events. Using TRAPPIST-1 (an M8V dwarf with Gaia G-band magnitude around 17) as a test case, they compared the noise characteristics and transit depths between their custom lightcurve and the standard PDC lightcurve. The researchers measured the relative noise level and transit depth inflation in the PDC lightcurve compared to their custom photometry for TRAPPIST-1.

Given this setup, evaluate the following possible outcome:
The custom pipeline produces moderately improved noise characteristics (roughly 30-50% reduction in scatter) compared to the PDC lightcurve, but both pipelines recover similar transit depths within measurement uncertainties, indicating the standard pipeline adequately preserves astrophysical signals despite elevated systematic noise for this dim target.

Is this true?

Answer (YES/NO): NO